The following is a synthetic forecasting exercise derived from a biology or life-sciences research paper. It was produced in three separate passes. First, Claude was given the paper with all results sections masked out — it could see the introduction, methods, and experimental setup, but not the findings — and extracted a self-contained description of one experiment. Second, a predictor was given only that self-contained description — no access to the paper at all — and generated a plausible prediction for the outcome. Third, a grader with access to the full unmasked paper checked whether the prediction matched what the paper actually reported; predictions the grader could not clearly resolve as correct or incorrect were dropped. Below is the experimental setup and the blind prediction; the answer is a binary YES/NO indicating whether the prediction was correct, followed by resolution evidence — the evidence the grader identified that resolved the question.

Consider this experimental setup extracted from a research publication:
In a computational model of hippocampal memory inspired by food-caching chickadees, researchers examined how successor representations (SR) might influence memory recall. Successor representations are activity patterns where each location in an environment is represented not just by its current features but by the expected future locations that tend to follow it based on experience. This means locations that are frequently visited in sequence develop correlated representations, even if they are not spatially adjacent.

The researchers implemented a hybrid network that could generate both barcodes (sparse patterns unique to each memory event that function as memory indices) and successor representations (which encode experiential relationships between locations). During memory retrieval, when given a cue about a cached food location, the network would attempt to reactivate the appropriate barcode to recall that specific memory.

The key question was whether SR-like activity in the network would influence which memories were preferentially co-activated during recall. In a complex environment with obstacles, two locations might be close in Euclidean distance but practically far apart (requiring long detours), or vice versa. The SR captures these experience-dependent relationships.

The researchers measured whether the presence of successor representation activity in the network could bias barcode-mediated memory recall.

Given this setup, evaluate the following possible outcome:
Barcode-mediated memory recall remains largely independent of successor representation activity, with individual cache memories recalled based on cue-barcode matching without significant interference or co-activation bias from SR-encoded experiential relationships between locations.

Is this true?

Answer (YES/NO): NO